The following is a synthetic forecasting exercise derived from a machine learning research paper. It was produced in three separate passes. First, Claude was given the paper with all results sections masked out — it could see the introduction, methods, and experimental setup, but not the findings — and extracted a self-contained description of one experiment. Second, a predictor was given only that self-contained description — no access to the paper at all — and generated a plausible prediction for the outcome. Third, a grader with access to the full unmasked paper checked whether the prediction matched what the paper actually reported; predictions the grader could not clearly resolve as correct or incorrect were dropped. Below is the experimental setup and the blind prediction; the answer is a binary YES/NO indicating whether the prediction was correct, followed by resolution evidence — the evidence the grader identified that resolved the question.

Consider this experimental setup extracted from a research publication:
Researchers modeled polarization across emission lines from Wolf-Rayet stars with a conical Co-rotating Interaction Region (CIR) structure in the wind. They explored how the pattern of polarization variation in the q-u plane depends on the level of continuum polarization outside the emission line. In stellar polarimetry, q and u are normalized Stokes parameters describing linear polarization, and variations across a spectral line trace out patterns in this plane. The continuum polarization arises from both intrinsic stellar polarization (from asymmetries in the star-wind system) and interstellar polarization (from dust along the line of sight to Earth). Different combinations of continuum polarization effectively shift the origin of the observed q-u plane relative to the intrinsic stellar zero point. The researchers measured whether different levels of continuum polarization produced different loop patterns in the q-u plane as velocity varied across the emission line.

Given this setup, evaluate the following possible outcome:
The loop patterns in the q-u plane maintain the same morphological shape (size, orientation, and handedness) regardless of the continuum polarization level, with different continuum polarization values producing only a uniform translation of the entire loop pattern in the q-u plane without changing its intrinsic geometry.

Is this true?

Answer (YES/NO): NO